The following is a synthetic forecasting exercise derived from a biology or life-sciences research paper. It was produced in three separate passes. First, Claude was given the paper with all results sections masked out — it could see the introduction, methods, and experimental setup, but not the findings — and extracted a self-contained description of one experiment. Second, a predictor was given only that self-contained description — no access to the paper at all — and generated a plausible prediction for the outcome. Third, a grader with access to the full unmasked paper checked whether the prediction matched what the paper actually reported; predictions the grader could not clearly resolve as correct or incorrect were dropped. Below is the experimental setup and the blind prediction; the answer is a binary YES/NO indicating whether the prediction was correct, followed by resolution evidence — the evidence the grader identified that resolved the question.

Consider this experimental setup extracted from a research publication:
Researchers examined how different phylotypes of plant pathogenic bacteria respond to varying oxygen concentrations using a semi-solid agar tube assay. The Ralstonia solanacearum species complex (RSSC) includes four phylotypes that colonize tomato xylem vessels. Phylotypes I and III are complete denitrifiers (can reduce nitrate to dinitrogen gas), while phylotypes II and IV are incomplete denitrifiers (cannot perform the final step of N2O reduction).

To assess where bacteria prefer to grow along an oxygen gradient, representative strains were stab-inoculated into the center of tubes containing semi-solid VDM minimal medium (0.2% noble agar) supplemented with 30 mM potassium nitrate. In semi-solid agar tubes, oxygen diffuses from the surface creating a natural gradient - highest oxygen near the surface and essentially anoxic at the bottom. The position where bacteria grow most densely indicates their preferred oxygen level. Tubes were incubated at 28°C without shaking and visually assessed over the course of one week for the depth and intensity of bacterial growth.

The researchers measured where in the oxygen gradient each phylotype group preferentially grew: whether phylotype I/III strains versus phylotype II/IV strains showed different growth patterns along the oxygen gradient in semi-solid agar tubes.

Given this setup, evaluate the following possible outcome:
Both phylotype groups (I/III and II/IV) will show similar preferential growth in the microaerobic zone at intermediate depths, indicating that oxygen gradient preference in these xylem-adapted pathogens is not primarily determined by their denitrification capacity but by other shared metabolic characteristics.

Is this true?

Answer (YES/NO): NO